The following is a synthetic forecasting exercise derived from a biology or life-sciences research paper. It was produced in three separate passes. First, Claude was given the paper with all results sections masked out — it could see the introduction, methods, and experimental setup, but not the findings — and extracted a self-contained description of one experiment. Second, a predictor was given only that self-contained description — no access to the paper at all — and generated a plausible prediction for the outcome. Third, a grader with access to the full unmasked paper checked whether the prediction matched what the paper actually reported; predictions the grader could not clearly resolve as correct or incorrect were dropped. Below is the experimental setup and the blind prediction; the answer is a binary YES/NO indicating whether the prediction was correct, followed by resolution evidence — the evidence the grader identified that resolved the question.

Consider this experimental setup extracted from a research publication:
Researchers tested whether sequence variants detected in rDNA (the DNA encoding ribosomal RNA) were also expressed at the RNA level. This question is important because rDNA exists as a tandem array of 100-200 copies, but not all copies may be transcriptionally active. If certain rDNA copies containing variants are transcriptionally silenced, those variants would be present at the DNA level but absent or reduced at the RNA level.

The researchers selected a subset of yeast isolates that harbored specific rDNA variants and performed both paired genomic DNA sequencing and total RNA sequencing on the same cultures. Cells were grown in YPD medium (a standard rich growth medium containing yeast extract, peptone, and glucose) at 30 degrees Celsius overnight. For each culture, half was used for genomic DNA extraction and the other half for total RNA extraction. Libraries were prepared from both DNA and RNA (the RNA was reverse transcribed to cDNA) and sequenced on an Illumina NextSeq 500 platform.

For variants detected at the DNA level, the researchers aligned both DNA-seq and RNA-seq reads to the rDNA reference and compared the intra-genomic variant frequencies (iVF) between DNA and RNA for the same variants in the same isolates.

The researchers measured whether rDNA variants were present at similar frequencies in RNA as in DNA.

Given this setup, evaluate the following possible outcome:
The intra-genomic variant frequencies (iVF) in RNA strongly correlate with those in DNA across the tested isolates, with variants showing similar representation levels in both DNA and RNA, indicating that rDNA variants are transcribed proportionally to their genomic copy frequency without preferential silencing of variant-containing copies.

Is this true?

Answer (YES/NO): YES